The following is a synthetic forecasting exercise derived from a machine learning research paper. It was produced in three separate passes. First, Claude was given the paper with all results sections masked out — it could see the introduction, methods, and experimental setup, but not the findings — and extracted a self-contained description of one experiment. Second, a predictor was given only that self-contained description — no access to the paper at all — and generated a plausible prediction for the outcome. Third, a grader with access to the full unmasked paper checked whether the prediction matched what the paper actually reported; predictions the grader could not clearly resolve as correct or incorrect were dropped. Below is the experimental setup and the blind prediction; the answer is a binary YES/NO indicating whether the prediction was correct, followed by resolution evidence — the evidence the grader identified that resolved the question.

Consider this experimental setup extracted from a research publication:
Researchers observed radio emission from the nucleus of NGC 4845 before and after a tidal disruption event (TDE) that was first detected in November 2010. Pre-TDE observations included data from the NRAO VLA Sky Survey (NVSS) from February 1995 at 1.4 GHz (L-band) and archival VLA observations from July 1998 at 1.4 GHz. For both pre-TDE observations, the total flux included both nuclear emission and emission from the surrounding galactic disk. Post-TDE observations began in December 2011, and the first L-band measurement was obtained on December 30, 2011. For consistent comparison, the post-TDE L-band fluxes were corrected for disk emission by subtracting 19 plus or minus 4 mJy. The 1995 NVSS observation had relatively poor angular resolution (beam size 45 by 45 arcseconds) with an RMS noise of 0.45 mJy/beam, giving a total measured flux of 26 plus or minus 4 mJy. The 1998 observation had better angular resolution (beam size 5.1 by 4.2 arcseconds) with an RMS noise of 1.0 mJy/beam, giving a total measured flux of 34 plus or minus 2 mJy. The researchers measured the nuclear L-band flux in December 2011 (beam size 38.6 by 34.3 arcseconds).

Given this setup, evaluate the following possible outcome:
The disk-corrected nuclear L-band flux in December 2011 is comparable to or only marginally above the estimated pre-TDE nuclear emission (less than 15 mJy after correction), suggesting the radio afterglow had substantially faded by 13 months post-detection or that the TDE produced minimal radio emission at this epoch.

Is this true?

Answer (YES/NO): NO